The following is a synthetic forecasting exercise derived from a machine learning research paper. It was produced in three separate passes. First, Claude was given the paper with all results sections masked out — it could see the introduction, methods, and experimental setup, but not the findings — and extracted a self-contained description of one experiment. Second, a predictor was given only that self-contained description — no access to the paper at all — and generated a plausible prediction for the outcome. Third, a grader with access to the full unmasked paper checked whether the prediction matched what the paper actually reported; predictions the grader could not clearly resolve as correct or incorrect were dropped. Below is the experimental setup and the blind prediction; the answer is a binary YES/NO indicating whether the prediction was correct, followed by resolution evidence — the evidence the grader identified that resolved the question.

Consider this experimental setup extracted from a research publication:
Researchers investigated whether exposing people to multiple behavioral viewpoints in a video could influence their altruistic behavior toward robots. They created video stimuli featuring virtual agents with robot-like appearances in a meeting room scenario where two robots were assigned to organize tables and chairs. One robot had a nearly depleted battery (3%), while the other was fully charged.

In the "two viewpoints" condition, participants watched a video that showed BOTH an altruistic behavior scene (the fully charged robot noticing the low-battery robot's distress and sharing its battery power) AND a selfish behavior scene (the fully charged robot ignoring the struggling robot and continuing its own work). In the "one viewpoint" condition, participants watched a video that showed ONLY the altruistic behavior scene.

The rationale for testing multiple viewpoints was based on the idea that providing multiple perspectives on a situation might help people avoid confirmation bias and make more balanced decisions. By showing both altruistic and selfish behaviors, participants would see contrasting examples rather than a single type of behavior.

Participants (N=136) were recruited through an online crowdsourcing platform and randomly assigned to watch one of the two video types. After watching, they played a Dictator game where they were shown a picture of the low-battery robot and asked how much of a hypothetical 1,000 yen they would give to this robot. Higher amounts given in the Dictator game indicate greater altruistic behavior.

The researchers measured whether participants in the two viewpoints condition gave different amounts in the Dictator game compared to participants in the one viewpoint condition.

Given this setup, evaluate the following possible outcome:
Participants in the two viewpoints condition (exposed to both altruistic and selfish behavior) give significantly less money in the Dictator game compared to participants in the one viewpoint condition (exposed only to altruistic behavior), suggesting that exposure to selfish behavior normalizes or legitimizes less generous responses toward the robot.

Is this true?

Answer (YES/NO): NO